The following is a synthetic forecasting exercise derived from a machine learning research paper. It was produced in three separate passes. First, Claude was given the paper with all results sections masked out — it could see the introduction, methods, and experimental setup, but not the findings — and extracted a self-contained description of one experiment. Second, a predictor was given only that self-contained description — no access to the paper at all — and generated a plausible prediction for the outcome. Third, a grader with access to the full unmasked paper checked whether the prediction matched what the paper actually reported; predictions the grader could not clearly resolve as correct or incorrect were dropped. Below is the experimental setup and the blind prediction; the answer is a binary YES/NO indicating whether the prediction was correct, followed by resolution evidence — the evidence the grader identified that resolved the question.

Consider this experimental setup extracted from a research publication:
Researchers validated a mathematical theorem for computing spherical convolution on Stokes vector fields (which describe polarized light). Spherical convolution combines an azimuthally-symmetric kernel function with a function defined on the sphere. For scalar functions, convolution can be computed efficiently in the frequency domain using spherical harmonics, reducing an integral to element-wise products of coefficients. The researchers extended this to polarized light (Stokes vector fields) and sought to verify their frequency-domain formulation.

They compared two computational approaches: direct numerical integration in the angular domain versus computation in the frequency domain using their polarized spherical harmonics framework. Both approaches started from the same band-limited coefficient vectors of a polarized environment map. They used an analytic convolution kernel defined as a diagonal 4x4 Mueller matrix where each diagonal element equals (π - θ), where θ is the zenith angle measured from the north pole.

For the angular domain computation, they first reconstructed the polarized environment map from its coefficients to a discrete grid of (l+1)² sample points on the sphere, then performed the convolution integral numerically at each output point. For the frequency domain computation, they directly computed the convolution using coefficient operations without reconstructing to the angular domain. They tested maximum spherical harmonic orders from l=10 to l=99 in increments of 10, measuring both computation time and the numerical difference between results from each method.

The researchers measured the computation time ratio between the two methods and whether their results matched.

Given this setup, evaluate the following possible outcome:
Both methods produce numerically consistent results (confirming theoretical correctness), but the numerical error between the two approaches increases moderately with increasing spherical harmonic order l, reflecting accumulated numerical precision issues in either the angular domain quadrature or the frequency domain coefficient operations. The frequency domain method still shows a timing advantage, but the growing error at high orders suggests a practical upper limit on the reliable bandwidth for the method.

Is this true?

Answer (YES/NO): NO